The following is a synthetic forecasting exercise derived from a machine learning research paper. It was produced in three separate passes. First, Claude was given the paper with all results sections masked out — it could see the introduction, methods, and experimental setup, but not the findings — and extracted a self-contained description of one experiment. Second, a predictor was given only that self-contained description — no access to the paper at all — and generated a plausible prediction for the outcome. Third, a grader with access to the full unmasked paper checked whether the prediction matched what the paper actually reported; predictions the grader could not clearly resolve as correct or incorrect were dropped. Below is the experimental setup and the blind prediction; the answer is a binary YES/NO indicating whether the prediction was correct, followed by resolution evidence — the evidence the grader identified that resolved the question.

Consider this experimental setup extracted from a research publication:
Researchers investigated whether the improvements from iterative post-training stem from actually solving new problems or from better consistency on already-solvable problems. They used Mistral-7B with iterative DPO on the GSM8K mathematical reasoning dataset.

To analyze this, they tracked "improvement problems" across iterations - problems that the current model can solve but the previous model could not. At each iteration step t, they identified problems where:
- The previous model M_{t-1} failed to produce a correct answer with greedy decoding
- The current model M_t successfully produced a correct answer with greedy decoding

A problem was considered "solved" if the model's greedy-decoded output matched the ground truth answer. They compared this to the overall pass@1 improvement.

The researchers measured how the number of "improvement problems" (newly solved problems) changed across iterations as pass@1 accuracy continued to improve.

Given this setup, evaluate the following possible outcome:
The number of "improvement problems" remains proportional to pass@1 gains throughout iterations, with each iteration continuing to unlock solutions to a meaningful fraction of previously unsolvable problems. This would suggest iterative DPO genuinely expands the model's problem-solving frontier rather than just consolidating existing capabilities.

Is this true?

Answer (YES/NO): NO